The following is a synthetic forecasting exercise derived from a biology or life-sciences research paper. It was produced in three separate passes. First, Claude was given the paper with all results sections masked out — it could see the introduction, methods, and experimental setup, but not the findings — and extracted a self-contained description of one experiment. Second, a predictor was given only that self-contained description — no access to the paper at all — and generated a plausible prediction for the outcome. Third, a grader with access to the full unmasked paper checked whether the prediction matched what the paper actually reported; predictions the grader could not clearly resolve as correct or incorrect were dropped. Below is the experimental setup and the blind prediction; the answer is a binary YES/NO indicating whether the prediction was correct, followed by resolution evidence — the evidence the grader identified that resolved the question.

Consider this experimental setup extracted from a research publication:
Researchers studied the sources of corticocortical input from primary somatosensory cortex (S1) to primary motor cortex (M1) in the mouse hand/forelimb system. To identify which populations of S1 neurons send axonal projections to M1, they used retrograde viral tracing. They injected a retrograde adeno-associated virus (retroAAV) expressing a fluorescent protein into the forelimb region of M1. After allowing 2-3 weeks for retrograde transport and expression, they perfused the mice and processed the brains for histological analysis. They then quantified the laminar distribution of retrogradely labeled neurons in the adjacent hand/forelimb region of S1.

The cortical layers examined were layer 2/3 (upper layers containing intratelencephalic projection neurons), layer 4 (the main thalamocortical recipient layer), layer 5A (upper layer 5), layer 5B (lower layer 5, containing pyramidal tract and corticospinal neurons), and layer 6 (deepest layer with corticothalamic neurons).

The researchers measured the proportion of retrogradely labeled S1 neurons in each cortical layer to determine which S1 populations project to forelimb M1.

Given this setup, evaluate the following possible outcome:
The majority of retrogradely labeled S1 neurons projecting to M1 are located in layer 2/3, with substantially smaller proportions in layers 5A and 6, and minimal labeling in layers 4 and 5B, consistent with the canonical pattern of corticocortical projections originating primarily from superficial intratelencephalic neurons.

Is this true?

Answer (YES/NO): NO